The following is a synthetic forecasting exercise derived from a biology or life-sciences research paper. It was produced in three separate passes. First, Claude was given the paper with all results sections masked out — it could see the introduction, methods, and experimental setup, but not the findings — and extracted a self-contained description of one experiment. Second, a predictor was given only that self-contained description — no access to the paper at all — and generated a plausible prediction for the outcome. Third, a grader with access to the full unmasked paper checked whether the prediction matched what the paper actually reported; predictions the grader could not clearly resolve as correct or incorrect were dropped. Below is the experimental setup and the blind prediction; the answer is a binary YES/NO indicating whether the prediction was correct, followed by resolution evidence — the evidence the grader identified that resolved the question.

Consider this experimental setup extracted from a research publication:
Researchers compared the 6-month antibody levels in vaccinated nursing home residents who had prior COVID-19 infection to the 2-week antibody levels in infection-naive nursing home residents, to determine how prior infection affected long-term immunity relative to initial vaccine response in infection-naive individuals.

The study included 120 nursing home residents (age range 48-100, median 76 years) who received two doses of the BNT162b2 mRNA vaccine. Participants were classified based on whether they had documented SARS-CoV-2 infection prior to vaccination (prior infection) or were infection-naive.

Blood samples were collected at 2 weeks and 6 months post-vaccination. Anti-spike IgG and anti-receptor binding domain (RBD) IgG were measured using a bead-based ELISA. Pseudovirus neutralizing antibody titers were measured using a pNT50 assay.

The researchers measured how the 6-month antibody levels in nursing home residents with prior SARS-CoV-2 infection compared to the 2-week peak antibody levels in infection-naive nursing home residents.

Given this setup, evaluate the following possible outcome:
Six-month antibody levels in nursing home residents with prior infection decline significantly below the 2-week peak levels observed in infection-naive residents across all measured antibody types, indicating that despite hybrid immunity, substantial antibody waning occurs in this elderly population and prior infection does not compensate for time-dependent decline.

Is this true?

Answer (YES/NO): NO